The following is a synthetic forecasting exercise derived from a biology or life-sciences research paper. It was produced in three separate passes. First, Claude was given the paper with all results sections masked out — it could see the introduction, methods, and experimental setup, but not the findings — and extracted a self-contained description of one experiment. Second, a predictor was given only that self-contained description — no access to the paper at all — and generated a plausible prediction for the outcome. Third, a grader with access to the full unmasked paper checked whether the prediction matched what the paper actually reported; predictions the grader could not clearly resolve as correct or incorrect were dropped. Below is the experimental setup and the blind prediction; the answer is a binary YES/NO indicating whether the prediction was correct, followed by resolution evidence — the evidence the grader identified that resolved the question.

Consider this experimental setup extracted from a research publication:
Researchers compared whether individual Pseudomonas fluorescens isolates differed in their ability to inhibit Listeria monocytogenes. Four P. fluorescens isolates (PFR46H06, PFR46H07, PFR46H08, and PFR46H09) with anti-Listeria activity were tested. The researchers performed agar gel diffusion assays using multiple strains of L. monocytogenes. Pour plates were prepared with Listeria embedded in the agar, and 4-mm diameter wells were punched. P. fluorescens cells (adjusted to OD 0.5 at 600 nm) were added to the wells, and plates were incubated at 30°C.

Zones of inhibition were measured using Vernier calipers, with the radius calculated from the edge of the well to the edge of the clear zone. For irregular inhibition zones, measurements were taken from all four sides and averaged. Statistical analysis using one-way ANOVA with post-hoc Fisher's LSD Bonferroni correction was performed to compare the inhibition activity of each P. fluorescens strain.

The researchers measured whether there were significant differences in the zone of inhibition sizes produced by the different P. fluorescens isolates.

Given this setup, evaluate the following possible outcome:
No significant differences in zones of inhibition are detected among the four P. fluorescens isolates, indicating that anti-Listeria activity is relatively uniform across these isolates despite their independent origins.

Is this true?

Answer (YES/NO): NO